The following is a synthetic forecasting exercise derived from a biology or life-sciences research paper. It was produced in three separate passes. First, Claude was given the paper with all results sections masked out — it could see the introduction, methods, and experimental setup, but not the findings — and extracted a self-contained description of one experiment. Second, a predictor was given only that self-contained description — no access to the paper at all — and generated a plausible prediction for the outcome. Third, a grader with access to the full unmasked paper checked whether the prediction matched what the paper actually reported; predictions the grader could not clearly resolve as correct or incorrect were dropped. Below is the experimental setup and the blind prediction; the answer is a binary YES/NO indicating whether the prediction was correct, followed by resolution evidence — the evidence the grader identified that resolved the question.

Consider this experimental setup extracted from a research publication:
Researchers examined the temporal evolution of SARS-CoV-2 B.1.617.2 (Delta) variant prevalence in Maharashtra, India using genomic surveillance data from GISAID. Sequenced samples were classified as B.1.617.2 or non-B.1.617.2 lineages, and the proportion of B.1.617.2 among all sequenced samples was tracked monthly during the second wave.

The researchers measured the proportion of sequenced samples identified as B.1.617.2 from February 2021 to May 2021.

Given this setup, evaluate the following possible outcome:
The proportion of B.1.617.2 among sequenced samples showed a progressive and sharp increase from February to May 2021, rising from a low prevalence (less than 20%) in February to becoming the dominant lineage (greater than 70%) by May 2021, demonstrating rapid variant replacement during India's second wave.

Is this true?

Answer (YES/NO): YES